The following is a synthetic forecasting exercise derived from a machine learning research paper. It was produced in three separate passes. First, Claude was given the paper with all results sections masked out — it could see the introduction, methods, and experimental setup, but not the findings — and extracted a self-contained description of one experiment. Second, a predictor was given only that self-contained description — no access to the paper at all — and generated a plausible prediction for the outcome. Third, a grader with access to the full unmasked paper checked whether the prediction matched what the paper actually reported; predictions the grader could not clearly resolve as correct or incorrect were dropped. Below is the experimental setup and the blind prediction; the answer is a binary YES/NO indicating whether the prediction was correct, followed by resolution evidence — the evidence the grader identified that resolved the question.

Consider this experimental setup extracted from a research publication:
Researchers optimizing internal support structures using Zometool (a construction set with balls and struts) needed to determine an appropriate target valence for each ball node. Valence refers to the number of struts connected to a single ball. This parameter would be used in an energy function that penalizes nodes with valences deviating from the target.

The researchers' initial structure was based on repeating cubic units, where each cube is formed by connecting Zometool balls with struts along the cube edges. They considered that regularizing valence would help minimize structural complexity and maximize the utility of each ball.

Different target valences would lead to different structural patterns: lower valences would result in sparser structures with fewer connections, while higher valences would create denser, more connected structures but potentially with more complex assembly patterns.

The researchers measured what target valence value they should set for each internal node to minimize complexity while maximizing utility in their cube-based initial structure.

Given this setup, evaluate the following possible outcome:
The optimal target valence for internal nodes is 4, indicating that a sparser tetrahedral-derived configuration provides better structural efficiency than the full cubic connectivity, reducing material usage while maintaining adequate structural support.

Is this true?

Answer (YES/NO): NO